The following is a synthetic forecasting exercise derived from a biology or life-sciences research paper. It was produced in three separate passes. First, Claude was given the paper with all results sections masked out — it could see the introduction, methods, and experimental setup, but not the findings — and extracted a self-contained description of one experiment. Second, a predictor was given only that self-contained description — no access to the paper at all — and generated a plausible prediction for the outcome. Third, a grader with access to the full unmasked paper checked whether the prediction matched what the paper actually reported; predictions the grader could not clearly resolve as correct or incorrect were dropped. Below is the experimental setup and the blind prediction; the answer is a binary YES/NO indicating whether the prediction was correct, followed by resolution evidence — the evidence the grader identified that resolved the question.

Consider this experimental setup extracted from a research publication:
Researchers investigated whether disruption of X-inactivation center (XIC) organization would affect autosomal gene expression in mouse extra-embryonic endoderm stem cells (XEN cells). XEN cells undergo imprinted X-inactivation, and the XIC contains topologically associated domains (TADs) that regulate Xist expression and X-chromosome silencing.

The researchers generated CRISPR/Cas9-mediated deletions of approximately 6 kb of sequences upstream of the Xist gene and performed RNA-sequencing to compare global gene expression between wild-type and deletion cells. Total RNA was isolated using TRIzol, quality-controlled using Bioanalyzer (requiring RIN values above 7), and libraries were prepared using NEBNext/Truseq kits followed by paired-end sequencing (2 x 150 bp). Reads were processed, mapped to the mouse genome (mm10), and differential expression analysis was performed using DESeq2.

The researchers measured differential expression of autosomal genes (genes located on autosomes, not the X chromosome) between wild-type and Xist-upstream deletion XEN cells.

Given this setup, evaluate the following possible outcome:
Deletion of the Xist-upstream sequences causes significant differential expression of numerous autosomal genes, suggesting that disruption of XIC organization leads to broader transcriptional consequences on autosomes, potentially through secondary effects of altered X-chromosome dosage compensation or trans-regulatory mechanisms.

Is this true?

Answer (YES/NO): YES